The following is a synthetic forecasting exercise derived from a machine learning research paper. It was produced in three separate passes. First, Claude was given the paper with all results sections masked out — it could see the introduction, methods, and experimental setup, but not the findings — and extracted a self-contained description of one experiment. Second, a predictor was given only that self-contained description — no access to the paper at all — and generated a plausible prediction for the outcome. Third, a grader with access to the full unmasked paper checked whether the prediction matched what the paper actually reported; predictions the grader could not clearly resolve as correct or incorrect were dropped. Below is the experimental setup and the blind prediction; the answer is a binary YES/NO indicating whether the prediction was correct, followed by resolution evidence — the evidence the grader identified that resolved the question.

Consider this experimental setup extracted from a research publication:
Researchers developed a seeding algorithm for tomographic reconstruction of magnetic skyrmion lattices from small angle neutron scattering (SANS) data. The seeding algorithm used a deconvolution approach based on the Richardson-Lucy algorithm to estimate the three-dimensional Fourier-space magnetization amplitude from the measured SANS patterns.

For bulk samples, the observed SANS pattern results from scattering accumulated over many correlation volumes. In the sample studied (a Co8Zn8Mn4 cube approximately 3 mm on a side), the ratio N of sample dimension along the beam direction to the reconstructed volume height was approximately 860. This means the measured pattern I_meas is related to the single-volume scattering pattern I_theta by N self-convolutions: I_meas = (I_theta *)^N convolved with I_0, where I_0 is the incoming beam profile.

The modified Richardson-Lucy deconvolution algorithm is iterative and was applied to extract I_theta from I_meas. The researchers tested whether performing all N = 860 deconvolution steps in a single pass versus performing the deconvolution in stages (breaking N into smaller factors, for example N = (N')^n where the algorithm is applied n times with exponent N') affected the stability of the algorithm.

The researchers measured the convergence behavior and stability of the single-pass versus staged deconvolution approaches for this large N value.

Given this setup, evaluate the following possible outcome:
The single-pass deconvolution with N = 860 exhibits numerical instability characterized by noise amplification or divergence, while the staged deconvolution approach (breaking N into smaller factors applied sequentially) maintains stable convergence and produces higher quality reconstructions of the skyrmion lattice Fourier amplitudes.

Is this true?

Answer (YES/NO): NO